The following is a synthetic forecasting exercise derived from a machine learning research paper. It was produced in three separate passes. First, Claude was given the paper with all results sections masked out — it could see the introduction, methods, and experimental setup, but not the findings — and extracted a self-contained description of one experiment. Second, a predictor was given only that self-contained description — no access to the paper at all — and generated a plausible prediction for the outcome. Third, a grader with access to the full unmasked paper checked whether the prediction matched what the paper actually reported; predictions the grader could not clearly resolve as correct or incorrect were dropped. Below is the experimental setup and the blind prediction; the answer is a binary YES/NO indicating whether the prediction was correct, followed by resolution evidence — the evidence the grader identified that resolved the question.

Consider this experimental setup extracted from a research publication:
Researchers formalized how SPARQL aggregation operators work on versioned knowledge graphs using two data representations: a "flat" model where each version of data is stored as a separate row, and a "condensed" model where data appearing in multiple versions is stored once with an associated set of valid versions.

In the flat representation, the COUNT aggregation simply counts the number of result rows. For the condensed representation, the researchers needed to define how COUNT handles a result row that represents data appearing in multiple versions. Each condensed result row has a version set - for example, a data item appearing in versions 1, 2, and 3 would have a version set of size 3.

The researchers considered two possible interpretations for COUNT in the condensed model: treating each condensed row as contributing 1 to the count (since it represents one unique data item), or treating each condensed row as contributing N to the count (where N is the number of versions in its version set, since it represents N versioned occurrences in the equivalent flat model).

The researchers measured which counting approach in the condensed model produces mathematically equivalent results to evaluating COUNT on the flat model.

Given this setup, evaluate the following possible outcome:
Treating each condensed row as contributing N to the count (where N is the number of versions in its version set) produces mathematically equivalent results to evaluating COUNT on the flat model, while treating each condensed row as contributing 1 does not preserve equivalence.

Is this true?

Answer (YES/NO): YES